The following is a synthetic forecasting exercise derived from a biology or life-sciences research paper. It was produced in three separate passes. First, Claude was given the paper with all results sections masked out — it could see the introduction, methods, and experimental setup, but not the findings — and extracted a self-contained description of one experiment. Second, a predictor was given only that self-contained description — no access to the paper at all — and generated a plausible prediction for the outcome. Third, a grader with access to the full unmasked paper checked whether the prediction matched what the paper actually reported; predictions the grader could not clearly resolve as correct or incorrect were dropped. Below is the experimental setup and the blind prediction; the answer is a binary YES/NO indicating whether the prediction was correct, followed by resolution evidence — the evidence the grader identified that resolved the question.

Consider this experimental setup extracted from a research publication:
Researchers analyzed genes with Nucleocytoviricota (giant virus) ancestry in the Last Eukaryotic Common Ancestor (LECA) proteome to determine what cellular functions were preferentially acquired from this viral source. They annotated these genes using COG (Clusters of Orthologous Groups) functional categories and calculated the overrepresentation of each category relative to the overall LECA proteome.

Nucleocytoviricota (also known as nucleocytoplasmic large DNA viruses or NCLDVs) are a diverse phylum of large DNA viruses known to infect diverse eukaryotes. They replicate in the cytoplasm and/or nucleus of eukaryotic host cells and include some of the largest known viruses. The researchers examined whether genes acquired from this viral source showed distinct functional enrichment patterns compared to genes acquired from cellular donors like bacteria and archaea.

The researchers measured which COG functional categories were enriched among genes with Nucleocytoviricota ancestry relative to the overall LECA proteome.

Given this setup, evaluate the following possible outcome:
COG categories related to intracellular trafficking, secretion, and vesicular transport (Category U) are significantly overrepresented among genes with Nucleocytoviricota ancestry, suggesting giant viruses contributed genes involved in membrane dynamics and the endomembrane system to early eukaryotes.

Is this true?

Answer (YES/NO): NO